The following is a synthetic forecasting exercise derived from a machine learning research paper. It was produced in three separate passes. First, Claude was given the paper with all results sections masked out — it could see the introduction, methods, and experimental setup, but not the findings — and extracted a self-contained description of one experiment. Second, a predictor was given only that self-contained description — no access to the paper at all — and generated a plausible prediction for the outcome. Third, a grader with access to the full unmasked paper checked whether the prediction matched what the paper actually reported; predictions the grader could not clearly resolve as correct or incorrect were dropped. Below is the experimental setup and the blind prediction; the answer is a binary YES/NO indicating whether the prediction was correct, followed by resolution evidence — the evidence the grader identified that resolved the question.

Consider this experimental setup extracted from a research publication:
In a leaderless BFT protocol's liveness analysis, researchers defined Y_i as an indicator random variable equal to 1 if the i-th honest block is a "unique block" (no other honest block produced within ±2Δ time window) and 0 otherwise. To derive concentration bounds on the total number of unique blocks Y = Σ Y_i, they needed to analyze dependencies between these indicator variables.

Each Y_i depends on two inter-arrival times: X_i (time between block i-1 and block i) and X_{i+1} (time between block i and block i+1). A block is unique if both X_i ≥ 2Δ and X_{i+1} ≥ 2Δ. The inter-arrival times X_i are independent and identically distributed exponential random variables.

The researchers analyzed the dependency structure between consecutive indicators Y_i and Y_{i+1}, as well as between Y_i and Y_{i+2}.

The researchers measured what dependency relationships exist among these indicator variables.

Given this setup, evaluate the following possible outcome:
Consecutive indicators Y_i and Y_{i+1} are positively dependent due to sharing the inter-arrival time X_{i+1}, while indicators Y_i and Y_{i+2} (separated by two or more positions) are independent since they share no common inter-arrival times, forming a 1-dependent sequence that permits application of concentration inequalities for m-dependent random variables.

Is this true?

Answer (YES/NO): NO